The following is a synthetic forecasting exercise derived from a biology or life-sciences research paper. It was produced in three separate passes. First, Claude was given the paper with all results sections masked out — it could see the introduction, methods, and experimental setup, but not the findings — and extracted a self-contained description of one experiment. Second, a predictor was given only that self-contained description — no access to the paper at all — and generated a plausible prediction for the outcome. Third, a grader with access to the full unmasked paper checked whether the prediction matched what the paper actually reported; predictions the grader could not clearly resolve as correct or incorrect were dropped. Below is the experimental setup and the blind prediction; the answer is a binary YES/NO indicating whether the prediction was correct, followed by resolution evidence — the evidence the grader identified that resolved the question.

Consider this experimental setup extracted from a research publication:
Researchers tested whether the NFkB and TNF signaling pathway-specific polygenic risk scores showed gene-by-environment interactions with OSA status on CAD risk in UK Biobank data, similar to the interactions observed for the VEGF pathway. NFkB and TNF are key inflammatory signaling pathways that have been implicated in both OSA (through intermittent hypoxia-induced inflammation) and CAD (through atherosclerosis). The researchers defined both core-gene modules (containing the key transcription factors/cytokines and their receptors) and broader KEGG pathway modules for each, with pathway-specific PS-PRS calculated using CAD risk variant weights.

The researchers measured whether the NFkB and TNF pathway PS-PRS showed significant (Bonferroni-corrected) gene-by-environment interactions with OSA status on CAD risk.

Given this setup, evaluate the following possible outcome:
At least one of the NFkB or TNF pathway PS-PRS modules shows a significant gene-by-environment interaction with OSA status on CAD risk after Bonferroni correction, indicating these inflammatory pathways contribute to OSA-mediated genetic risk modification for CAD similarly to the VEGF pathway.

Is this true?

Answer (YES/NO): NO